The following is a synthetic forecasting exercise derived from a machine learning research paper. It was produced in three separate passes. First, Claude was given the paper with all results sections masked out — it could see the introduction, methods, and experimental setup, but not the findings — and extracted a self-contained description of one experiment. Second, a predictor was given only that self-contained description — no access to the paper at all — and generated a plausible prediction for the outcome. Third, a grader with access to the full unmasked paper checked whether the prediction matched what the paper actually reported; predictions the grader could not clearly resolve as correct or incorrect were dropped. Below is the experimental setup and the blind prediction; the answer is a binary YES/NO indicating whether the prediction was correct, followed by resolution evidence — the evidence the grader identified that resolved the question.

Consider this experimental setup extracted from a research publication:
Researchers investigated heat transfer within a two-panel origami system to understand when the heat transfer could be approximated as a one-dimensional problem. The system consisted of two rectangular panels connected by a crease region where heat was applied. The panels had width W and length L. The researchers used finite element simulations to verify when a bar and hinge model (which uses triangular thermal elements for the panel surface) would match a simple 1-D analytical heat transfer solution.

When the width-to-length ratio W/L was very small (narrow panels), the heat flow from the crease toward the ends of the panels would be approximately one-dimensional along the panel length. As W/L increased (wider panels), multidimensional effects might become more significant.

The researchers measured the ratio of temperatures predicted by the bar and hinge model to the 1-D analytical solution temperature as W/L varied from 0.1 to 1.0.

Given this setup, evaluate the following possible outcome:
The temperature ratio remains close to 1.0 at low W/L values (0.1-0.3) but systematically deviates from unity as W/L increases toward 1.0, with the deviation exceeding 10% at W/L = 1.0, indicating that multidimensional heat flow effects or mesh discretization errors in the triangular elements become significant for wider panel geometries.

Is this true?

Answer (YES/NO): NO